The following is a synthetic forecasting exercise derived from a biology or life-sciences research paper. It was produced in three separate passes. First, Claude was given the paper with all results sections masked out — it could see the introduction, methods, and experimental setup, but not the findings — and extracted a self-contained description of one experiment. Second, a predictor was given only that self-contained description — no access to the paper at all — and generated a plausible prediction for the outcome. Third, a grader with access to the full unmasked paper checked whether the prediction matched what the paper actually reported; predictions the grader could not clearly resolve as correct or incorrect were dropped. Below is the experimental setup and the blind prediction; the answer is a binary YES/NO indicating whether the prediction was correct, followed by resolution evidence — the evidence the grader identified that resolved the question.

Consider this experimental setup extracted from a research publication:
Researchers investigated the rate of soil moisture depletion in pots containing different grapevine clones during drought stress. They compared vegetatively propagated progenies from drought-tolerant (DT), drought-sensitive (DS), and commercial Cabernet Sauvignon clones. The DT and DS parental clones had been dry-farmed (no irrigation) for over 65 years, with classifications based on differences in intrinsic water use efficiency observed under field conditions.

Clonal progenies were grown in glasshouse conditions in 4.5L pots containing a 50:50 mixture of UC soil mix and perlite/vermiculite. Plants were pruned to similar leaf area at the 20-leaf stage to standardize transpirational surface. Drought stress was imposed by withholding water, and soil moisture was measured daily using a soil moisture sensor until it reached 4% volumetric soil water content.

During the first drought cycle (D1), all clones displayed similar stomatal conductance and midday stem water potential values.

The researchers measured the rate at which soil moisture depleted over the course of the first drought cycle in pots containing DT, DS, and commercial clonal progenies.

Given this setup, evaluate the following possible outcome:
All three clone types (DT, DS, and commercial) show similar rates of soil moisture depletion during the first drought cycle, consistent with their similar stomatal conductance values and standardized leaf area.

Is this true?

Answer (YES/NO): NO